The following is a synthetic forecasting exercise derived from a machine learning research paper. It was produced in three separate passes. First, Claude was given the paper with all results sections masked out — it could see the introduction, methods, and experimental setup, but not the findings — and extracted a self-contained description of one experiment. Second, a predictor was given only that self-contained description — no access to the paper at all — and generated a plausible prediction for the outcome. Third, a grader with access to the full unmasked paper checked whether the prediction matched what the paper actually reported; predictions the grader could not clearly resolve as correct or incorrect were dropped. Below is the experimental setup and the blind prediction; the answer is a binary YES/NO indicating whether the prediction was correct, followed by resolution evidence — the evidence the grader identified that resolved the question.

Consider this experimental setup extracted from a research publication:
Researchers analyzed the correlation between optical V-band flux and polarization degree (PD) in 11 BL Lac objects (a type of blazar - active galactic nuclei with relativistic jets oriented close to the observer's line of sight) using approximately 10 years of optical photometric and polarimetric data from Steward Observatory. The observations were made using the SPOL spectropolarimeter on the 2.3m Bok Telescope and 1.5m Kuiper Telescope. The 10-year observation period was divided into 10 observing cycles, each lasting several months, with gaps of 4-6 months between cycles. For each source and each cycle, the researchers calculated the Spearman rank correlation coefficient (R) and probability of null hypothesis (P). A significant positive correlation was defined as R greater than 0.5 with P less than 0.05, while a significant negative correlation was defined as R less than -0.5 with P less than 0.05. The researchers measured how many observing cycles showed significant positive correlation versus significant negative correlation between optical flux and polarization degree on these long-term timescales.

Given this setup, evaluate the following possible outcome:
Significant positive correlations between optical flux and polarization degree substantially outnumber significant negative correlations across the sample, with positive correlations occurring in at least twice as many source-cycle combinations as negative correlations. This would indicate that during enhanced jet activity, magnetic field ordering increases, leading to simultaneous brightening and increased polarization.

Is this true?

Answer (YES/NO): YES